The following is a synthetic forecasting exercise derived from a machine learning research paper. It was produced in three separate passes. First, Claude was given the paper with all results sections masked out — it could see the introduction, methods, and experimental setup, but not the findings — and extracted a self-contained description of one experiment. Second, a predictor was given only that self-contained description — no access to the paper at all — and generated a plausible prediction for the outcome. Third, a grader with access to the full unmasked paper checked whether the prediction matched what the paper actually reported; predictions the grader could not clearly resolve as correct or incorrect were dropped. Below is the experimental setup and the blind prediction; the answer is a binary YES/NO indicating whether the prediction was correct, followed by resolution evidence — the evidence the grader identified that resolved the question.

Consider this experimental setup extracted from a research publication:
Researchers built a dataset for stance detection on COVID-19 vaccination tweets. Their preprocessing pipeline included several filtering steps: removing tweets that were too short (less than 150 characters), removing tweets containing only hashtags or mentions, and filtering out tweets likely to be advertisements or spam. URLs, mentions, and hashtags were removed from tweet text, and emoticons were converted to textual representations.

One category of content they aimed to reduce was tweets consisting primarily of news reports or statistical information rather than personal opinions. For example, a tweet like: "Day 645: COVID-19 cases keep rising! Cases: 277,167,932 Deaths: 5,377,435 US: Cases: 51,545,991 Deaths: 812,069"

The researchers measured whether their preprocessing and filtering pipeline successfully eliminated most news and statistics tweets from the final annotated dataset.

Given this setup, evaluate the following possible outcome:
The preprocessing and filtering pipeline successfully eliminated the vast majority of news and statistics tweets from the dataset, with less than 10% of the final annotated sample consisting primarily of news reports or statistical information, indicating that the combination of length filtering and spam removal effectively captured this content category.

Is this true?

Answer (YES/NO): NO